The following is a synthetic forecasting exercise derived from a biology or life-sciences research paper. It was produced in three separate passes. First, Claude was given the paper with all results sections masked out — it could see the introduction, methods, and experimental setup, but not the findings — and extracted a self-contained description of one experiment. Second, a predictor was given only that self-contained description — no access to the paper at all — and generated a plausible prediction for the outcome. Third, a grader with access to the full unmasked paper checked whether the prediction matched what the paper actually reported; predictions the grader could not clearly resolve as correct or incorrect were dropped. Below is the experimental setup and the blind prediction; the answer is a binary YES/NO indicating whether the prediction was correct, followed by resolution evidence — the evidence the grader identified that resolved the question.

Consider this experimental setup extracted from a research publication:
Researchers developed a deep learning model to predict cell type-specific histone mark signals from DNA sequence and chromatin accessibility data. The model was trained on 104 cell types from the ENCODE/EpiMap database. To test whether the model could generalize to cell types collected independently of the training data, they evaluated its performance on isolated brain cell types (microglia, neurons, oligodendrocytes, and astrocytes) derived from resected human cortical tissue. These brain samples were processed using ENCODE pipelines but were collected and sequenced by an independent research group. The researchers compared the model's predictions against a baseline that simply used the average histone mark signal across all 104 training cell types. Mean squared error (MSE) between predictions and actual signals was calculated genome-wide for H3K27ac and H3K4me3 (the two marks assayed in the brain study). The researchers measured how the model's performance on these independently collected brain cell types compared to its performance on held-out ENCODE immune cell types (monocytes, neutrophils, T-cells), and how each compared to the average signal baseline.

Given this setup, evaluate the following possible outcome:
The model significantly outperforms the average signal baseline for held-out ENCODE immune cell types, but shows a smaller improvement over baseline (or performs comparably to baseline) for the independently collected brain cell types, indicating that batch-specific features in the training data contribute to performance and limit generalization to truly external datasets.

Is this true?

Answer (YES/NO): NO